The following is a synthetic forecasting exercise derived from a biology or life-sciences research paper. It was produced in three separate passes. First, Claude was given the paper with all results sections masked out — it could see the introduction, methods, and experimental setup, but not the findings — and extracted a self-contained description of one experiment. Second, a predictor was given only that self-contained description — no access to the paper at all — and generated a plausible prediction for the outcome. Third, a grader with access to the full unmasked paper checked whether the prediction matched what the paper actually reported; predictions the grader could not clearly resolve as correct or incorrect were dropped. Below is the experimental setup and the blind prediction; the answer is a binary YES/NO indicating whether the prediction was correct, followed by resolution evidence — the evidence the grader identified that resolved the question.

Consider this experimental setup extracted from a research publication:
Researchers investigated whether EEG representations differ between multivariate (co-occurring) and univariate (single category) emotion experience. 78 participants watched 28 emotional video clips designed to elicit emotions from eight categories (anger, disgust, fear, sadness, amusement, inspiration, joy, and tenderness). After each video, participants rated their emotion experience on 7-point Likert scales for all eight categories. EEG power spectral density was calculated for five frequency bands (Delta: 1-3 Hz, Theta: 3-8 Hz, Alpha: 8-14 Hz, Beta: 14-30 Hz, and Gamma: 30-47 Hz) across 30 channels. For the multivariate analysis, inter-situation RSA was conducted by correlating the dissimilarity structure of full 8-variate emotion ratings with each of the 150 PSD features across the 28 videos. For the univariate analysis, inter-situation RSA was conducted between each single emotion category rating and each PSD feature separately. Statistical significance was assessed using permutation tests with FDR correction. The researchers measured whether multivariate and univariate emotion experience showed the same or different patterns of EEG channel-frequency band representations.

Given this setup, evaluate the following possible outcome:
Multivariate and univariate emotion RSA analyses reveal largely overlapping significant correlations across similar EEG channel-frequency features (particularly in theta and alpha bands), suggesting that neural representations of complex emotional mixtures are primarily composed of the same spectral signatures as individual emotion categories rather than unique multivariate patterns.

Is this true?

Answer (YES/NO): NO